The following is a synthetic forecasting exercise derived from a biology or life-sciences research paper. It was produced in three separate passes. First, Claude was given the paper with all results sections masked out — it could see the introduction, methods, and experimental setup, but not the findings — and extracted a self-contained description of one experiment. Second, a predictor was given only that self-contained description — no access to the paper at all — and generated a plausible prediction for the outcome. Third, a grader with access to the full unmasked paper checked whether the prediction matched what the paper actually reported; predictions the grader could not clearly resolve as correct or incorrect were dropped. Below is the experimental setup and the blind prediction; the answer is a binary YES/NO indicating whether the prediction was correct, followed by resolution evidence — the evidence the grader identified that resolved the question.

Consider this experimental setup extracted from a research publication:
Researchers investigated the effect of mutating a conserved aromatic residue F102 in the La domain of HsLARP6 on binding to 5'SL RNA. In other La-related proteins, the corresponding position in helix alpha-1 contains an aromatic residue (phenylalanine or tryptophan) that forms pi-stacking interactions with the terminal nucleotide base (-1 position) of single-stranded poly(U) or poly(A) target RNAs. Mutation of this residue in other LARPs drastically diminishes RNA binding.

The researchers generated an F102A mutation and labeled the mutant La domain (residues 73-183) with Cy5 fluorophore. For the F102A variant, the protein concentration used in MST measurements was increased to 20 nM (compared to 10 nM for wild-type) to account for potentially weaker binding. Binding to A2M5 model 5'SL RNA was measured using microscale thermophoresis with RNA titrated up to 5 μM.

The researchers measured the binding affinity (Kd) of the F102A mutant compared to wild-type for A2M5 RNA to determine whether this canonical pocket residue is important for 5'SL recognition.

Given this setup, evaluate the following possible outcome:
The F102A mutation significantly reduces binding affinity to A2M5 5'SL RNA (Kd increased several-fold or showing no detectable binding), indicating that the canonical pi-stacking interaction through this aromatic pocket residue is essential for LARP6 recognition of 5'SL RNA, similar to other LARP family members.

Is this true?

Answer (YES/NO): NO